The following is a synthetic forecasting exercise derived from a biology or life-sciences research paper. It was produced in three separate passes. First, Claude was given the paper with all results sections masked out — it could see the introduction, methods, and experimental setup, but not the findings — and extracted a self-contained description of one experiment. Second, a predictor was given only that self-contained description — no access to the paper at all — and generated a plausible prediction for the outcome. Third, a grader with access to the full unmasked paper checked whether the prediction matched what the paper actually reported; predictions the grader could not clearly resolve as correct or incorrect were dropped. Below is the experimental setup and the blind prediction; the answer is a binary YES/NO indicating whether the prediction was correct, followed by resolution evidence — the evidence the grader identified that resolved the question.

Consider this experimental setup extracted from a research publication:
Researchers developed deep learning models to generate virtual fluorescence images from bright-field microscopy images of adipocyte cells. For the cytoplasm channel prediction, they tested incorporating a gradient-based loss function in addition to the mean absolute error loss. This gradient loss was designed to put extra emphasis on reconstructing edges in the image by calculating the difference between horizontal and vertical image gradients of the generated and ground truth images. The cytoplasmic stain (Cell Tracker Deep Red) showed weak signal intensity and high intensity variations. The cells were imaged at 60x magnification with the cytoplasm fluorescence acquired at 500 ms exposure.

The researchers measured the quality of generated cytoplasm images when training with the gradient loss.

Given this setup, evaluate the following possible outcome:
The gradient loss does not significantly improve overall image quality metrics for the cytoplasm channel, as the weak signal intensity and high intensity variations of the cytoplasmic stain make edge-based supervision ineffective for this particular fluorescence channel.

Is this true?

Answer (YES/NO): YES